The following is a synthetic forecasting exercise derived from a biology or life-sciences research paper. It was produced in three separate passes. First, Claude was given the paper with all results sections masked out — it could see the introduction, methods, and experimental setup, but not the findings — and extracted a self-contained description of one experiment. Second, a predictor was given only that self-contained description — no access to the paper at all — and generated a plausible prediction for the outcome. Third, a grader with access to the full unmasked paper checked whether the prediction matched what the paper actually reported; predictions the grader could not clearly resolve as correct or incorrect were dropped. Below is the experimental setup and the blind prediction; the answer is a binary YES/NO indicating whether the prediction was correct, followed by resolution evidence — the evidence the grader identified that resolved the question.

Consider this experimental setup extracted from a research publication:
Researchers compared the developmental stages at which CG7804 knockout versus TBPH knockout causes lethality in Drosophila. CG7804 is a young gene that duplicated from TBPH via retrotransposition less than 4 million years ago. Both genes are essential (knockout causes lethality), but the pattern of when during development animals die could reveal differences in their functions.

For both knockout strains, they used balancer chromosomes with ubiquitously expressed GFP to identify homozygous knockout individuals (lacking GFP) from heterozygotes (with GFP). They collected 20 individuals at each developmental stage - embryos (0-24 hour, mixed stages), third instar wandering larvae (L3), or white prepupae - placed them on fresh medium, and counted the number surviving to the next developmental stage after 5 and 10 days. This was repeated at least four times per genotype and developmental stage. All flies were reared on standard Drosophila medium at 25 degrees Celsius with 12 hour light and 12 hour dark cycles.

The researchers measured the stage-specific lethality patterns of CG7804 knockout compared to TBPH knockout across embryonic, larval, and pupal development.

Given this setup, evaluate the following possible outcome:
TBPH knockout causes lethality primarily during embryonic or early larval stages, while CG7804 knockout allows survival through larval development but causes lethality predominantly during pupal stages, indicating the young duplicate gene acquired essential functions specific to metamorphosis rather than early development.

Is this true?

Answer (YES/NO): NO